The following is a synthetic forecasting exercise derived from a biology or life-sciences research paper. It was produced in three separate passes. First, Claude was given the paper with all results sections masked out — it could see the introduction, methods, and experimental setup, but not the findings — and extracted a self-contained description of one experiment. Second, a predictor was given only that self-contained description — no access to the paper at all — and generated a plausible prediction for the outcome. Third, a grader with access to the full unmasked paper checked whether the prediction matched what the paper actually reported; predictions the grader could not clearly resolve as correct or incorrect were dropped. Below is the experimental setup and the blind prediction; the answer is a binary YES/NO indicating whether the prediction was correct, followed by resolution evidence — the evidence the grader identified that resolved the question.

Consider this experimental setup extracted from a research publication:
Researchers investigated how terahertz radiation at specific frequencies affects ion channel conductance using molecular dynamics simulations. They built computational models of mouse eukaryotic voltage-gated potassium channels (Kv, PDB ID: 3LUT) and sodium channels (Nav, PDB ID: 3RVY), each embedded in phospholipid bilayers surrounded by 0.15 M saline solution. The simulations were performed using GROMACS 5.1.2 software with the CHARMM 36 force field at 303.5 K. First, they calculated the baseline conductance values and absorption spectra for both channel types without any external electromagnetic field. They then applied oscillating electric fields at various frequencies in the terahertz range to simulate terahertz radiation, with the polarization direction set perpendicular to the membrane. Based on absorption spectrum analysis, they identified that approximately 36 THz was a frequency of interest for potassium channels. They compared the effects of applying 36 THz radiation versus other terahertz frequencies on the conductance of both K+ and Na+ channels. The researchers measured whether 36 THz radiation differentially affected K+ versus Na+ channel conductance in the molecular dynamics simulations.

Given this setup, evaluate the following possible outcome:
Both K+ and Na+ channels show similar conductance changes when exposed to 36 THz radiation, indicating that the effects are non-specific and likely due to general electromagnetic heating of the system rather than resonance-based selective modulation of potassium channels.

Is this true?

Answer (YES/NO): NO